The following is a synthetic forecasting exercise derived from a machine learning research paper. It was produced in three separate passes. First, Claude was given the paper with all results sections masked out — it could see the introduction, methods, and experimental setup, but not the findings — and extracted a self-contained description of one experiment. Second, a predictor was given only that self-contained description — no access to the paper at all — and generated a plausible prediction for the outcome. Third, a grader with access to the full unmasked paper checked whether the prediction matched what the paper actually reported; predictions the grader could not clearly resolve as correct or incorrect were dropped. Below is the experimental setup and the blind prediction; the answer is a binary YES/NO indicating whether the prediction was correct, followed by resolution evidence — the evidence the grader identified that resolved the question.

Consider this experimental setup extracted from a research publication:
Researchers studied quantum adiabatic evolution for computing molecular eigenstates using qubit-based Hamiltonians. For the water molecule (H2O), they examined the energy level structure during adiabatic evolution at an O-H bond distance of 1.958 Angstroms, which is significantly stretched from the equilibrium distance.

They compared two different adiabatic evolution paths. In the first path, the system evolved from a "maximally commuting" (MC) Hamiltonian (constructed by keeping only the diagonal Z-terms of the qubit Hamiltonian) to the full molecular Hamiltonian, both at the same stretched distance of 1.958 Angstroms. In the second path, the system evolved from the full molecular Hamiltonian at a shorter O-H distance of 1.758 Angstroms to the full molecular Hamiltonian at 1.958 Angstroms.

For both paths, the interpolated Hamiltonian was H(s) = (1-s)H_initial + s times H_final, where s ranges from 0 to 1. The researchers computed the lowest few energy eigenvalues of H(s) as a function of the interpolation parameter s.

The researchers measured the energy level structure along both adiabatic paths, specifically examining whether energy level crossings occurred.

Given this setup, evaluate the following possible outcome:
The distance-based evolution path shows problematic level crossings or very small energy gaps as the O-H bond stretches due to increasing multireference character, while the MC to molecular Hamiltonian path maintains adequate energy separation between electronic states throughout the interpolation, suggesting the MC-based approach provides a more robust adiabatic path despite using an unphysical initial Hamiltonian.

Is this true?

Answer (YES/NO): NO